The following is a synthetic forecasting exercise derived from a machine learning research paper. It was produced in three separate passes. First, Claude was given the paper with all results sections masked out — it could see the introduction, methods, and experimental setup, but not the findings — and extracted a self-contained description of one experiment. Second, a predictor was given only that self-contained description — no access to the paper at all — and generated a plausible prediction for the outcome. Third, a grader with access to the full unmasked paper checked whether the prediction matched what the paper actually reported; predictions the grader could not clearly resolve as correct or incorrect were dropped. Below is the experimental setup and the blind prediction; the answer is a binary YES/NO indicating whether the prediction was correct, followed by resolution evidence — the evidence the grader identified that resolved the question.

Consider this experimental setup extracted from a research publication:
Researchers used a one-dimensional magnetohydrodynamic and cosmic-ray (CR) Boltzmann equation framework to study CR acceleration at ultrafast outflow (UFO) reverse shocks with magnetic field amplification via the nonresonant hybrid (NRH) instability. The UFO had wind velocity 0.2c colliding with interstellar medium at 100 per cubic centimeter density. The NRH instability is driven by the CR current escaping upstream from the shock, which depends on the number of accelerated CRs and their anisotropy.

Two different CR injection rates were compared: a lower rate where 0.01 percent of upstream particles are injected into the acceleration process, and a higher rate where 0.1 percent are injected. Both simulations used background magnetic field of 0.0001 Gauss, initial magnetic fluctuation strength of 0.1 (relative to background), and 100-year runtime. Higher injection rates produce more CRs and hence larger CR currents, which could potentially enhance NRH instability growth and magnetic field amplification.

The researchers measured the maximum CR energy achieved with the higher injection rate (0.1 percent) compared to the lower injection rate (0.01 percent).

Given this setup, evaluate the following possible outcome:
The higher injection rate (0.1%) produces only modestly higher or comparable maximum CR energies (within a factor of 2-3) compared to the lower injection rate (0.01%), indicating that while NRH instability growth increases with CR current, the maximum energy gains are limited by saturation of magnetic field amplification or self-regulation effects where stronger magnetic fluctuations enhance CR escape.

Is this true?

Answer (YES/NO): NO